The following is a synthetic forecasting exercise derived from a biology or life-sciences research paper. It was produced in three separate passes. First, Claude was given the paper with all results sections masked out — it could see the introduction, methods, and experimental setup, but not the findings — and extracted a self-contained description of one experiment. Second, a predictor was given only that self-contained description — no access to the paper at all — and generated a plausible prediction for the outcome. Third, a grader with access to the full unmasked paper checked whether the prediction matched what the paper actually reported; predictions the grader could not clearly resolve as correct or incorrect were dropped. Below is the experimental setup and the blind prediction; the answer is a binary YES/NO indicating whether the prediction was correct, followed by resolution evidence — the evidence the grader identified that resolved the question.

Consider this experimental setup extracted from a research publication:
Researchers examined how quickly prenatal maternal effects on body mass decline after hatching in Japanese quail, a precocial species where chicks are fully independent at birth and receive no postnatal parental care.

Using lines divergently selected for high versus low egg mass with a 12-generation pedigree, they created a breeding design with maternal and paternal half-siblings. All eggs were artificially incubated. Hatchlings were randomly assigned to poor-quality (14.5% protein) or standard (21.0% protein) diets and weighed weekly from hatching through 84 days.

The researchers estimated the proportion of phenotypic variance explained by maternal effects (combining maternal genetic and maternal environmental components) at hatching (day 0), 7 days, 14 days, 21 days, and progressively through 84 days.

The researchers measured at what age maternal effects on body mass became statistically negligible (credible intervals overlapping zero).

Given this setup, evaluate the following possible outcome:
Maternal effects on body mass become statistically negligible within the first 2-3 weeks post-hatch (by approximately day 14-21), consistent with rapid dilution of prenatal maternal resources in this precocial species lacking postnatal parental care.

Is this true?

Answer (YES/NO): NO